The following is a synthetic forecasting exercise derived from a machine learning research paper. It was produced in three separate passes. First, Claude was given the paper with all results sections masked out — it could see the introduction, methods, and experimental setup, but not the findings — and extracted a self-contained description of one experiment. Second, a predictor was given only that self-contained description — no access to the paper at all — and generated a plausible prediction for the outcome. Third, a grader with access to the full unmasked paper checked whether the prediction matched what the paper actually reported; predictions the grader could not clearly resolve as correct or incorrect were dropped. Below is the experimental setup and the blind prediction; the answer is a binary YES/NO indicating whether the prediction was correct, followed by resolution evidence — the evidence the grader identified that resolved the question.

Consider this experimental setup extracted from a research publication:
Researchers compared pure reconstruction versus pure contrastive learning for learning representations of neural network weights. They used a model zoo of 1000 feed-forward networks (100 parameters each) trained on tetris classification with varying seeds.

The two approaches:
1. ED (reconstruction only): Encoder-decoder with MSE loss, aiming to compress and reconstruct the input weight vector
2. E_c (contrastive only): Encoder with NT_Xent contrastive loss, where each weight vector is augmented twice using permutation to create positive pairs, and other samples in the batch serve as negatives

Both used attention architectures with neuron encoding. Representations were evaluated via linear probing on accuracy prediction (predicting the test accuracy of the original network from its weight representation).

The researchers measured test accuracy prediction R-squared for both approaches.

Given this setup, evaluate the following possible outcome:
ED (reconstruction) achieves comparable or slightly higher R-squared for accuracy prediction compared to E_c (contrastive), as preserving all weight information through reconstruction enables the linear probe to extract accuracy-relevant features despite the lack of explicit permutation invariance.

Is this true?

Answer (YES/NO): NO